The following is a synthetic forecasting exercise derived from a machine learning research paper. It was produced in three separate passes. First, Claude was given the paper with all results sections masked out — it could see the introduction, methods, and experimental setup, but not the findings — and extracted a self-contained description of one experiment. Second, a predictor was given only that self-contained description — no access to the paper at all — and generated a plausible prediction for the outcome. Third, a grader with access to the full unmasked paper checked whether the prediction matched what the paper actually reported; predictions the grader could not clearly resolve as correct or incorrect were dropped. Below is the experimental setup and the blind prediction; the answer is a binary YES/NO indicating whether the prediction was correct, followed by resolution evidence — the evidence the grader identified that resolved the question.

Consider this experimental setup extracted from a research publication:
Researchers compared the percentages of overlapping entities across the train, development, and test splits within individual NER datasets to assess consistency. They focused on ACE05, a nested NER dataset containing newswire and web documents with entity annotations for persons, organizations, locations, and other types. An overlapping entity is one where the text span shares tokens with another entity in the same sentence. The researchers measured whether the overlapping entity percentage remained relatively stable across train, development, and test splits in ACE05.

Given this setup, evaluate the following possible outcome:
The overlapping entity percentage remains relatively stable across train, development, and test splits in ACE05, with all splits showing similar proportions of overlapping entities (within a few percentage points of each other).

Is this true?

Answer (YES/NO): YES